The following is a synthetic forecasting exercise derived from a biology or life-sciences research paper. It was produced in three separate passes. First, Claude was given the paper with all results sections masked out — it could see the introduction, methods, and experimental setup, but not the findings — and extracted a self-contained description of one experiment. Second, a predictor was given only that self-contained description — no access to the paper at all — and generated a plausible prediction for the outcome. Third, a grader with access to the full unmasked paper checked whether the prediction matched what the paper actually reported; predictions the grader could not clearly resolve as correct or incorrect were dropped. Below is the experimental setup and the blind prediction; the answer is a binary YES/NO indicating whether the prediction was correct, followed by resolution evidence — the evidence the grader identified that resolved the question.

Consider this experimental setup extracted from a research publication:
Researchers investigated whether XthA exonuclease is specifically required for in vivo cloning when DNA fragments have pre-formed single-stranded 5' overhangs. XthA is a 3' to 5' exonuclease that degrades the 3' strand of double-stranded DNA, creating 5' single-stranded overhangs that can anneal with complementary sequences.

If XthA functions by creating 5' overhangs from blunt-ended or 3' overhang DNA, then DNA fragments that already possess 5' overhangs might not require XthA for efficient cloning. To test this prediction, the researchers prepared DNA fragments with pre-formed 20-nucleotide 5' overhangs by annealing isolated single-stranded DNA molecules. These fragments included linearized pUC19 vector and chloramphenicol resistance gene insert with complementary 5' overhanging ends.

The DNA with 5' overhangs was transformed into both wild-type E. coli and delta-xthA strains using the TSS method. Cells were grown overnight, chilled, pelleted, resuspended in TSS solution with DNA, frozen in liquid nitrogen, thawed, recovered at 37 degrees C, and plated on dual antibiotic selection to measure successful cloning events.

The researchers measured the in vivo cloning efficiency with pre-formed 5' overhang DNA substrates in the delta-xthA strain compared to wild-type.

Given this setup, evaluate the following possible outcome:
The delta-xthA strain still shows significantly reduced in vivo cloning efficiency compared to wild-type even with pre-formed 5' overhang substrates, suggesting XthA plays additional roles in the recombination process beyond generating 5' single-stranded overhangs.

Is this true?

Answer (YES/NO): NO